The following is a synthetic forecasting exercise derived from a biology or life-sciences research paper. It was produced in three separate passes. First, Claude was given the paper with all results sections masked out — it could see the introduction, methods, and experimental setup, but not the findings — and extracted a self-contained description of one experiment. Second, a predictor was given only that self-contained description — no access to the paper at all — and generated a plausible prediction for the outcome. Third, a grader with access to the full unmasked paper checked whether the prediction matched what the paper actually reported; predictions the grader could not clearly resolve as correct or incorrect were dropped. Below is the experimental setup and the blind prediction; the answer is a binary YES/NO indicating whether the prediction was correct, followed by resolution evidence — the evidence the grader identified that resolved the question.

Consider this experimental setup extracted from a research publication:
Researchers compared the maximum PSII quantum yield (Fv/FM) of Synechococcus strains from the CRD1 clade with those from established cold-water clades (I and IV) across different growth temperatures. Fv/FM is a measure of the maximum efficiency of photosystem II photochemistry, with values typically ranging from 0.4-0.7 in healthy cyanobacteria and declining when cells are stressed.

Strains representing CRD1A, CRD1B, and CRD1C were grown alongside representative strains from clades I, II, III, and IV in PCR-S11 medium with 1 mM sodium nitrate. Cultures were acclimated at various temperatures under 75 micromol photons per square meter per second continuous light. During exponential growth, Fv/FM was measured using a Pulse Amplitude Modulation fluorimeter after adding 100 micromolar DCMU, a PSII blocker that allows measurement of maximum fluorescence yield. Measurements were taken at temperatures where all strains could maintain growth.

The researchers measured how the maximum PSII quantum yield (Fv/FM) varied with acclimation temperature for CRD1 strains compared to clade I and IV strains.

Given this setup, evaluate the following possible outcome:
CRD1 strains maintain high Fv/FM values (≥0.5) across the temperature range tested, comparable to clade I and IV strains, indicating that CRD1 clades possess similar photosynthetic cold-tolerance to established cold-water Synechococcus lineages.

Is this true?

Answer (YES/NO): NO